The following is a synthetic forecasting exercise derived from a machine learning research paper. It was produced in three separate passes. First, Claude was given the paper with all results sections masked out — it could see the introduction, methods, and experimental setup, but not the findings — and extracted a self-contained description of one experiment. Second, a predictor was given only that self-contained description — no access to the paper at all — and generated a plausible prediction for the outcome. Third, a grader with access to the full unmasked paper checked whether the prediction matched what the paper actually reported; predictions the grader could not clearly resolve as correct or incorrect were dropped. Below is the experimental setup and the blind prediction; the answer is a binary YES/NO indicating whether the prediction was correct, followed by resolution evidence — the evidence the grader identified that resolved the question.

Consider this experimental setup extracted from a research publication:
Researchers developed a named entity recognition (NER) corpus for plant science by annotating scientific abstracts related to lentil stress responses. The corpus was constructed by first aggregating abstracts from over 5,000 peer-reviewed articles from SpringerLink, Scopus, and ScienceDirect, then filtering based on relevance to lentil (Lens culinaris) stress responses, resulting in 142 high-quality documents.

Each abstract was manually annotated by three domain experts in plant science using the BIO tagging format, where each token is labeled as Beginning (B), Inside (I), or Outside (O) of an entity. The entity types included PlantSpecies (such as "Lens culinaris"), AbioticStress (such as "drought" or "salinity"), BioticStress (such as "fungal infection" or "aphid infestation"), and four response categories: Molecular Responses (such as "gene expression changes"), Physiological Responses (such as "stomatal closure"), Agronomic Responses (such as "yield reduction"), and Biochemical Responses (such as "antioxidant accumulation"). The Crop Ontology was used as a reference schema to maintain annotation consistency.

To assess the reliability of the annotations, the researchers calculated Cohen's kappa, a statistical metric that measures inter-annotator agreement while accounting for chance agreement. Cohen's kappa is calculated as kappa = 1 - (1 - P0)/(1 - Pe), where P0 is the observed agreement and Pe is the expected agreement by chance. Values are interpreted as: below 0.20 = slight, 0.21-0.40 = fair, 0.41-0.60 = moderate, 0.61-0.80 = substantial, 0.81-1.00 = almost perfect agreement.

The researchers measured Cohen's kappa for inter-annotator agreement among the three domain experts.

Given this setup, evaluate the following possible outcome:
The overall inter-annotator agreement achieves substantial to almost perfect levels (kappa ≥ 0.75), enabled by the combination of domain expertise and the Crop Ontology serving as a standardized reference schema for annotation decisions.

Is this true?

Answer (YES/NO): YES